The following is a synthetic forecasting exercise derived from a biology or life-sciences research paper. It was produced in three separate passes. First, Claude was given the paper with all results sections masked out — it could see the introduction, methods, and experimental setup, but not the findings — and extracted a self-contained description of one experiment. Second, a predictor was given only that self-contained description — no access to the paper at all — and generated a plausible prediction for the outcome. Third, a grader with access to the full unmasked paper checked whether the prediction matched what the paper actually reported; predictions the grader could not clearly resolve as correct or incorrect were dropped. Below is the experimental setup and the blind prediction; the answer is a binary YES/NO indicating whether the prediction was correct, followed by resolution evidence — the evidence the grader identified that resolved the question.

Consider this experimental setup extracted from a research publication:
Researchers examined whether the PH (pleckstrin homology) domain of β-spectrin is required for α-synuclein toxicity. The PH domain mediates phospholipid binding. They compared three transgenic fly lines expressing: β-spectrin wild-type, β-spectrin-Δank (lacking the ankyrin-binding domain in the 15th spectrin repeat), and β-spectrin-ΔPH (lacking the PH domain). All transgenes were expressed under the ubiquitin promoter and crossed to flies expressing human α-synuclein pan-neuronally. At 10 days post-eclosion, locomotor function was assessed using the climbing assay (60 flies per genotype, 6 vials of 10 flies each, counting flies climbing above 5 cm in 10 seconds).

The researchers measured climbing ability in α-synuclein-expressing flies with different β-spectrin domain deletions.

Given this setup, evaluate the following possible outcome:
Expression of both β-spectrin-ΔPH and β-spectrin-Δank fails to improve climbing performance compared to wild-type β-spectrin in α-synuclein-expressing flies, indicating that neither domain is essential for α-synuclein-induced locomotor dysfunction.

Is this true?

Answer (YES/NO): NO